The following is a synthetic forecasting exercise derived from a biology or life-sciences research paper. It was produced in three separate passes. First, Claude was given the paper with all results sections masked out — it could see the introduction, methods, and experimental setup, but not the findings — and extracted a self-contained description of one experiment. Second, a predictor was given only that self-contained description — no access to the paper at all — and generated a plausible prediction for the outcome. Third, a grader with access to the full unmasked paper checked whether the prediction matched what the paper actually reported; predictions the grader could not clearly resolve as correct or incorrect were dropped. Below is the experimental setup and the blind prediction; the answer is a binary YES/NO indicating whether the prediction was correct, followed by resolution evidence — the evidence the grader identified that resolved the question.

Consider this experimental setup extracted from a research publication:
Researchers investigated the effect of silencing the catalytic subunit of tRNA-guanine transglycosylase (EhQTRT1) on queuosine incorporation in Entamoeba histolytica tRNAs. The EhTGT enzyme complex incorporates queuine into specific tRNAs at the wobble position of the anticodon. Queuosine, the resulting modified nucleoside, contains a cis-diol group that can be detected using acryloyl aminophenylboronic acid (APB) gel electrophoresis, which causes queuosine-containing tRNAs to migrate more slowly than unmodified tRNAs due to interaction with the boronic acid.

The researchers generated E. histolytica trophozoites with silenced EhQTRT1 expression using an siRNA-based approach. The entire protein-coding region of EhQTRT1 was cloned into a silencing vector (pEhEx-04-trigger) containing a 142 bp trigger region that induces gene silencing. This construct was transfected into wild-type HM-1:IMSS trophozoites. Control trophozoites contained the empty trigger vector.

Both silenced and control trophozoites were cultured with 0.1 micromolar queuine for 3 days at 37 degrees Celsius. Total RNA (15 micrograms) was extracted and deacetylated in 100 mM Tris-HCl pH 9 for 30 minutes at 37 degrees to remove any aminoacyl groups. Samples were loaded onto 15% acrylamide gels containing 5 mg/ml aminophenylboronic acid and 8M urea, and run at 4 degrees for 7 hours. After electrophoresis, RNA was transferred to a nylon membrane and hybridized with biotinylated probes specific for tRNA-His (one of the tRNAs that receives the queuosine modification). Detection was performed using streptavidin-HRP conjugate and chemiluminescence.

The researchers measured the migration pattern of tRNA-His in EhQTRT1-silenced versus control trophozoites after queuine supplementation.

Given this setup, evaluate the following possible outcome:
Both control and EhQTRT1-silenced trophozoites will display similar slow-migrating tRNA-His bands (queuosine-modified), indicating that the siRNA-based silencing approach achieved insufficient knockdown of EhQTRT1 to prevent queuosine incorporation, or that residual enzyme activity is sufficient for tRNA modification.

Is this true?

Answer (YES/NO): NO